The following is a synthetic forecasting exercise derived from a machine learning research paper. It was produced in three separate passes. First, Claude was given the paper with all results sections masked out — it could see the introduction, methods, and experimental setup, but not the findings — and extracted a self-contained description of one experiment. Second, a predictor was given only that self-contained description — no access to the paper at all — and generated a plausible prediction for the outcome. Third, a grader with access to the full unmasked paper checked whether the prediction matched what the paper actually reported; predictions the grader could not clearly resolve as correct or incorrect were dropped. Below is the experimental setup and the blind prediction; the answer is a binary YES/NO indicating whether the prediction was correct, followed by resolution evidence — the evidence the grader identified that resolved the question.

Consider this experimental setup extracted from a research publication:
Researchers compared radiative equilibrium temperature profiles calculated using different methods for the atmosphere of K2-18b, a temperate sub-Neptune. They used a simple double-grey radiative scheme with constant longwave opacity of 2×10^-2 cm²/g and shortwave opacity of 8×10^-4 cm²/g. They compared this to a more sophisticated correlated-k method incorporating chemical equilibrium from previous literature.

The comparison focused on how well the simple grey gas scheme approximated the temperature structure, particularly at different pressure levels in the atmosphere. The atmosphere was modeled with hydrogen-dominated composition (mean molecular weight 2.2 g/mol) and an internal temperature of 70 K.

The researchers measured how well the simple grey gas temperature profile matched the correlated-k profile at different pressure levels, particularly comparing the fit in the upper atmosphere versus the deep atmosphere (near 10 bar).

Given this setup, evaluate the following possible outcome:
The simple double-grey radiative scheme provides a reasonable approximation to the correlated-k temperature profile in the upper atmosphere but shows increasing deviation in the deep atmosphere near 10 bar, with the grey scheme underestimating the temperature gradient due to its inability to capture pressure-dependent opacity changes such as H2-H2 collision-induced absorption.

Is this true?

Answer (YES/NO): YES